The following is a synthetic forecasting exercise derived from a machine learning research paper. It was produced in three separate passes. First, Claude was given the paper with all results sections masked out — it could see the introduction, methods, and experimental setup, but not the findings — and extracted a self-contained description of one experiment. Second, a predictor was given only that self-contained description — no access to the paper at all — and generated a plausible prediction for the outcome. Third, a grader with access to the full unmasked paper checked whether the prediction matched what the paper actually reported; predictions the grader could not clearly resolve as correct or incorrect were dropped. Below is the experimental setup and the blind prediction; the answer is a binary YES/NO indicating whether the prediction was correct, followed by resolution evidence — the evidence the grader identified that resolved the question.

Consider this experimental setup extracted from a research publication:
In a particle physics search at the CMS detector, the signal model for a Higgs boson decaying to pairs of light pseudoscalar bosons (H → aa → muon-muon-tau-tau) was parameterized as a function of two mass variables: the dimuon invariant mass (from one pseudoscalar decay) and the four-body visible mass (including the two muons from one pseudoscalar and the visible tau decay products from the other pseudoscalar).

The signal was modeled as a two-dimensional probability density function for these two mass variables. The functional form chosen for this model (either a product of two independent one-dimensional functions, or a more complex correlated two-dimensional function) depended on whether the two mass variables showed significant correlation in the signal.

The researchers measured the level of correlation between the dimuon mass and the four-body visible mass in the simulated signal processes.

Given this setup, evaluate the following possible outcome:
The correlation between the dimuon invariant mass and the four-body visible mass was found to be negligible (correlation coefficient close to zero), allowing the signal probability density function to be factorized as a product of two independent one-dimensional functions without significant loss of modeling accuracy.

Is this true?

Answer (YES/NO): YES